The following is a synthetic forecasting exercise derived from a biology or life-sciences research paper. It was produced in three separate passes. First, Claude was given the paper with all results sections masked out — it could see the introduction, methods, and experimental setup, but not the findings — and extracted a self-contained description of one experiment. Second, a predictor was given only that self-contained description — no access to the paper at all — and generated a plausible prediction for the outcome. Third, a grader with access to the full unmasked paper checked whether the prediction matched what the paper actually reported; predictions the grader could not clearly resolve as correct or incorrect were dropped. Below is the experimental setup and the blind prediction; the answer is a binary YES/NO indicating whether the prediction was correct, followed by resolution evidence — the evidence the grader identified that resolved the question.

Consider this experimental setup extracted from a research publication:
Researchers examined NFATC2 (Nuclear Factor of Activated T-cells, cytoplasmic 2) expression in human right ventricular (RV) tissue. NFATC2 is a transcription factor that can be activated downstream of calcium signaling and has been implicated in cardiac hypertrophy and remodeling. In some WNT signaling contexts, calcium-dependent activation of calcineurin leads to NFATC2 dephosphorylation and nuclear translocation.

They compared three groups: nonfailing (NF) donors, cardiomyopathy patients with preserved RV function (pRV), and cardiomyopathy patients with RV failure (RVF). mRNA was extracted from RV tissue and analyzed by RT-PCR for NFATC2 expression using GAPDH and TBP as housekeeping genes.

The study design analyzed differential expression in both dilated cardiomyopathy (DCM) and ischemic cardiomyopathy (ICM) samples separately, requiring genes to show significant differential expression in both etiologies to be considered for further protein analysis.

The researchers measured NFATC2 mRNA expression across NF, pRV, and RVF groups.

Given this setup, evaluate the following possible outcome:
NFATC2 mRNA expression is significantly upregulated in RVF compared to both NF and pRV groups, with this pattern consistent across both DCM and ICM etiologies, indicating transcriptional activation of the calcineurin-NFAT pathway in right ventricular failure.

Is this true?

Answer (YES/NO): NO